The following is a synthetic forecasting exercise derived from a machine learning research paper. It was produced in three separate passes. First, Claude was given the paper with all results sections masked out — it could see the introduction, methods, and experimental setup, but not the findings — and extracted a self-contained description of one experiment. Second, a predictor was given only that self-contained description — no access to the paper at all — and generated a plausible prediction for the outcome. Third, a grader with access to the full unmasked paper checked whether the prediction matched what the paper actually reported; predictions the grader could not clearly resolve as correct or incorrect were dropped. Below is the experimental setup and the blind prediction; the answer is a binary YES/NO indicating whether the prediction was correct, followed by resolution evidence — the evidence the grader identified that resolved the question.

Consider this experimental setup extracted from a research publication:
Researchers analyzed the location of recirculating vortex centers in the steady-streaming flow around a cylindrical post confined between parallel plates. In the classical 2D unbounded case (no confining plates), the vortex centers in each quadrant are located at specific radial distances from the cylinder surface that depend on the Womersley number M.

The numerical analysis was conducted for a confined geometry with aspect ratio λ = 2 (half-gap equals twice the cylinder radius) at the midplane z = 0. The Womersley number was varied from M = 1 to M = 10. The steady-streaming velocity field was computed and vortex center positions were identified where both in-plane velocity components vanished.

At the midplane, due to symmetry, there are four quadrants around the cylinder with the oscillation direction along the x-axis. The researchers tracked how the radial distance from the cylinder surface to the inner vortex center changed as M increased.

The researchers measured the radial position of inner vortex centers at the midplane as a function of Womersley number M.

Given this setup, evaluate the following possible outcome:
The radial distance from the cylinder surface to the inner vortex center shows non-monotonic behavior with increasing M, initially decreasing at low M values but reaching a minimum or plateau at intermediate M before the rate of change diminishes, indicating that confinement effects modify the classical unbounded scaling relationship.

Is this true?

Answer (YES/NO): NO